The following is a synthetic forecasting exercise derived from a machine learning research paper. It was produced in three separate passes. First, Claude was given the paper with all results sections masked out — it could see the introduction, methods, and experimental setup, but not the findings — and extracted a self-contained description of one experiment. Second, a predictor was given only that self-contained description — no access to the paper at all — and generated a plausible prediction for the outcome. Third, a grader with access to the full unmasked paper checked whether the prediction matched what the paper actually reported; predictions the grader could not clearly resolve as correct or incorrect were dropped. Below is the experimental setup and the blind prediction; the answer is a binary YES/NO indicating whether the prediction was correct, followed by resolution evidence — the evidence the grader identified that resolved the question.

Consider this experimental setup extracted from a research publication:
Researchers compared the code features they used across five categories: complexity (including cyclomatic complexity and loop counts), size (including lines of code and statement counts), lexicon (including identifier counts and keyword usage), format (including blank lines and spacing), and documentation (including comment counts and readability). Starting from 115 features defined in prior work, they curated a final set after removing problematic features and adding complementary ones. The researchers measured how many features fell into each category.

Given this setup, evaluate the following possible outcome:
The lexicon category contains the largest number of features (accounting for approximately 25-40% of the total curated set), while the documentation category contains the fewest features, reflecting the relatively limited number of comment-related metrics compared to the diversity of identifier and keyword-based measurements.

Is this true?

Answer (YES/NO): NO